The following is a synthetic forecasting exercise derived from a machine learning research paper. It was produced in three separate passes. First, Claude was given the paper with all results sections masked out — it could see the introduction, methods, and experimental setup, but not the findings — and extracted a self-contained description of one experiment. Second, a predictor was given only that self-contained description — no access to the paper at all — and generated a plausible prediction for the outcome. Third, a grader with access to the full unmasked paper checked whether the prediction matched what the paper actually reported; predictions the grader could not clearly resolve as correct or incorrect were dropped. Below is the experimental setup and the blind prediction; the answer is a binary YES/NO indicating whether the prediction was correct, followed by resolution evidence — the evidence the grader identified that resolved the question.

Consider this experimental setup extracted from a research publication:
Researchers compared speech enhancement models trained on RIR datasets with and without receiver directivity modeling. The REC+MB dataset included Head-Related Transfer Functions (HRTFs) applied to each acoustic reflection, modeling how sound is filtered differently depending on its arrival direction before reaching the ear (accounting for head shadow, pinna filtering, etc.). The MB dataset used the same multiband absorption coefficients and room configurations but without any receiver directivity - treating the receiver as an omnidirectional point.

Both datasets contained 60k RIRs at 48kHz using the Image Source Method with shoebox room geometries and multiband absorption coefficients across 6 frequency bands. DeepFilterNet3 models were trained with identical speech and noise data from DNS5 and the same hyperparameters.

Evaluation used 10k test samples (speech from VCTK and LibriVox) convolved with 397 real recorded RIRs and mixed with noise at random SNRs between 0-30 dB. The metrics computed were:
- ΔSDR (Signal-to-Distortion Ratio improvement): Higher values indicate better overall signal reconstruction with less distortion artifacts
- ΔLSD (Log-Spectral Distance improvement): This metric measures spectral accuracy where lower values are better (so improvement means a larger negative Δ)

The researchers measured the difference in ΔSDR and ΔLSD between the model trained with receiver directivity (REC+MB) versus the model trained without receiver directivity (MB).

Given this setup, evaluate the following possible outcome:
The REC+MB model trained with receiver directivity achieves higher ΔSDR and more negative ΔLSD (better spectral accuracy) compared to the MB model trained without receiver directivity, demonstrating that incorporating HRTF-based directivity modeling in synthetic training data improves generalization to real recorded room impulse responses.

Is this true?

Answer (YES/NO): NO